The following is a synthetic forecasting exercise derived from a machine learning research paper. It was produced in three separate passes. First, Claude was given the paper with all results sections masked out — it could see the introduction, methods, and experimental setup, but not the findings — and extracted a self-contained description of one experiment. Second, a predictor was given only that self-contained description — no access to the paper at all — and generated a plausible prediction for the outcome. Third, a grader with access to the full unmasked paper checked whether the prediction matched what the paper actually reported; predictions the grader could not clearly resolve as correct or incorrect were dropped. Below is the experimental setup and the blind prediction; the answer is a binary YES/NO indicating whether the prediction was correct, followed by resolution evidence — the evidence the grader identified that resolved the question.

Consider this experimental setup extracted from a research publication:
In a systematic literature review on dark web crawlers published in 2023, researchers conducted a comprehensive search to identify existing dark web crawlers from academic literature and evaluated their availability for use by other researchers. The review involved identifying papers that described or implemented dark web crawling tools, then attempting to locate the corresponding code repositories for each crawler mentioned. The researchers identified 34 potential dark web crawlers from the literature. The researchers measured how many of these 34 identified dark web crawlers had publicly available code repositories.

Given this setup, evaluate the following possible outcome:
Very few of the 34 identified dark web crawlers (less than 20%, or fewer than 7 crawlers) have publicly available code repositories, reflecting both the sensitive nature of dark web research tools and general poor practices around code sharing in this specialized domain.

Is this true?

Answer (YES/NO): YES